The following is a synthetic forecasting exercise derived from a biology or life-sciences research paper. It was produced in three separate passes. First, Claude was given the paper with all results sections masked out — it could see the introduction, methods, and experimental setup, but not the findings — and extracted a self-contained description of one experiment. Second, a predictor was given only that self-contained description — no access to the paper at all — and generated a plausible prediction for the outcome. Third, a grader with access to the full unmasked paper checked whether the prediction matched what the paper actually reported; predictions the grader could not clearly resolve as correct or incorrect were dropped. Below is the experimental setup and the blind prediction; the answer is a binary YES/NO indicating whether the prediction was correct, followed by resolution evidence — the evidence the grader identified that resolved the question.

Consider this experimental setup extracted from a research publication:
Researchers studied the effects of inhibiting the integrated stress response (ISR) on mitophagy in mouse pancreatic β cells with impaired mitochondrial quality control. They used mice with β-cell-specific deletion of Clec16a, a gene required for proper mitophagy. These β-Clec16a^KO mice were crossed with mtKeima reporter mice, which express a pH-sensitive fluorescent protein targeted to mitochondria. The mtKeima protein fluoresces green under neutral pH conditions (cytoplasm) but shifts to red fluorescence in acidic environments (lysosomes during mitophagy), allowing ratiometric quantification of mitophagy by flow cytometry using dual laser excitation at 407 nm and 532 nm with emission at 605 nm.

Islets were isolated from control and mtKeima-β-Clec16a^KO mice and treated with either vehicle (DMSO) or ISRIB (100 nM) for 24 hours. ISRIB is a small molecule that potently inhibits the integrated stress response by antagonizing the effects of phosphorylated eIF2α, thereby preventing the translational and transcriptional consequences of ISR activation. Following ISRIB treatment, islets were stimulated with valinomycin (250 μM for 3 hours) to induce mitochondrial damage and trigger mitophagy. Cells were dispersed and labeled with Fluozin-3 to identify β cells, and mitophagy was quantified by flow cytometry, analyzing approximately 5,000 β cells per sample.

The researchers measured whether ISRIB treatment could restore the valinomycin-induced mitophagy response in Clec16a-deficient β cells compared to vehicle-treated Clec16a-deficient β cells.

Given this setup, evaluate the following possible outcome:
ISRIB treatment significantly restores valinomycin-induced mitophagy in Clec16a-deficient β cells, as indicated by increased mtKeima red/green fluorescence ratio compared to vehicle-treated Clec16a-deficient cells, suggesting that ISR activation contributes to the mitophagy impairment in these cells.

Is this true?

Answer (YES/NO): NO